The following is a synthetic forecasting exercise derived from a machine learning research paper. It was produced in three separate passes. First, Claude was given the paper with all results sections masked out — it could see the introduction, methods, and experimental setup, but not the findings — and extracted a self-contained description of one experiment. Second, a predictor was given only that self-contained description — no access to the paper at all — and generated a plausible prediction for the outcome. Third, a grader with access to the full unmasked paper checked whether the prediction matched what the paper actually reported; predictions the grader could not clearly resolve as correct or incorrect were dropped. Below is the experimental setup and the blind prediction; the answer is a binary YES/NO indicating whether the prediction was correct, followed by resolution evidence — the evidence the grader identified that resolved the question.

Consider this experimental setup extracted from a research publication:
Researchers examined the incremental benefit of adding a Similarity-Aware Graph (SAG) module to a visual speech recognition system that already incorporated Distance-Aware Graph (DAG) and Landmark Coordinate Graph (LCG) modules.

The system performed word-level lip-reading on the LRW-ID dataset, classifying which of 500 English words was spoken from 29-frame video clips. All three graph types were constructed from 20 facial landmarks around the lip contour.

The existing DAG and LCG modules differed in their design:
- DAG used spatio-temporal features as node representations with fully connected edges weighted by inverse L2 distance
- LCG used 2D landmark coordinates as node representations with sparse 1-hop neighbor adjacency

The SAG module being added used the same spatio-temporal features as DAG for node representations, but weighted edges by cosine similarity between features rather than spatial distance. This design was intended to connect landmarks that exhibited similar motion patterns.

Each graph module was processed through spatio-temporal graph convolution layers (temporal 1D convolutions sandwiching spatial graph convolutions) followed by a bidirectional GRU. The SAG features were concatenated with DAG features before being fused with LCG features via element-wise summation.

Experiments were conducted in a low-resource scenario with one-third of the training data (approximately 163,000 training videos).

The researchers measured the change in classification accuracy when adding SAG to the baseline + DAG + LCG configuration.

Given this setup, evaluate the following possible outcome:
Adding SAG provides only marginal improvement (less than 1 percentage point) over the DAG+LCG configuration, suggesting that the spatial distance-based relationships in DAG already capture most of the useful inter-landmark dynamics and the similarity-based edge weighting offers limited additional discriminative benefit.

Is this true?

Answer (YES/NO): YES